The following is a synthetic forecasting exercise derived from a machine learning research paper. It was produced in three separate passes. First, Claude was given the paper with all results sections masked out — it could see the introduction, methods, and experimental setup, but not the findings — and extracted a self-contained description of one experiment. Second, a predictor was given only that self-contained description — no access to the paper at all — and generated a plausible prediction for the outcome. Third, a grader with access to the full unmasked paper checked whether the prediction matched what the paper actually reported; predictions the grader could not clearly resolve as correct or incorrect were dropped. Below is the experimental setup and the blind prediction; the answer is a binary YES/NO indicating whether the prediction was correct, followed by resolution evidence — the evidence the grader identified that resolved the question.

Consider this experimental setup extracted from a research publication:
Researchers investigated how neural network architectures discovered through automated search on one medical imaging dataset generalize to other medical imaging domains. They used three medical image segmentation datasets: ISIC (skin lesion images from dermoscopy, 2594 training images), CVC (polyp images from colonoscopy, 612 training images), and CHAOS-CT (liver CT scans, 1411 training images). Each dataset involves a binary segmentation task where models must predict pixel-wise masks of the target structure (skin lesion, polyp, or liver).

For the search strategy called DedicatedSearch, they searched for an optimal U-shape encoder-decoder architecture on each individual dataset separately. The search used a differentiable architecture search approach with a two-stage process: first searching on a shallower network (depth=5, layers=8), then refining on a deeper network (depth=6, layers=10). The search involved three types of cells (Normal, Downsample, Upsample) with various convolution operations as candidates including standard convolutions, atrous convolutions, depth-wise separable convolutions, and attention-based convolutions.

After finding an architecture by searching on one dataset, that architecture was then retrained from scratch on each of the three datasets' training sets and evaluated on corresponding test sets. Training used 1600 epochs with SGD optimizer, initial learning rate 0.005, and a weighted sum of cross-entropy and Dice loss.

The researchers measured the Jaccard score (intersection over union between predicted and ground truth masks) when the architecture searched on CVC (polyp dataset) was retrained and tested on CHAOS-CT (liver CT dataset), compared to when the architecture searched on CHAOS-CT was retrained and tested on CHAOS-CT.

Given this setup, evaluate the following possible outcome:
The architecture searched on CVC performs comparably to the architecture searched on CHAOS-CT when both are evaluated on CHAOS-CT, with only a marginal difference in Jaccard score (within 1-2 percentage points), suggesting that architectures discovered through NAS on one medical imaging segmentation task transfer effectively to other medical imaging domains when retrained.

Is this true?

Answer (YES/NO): YES